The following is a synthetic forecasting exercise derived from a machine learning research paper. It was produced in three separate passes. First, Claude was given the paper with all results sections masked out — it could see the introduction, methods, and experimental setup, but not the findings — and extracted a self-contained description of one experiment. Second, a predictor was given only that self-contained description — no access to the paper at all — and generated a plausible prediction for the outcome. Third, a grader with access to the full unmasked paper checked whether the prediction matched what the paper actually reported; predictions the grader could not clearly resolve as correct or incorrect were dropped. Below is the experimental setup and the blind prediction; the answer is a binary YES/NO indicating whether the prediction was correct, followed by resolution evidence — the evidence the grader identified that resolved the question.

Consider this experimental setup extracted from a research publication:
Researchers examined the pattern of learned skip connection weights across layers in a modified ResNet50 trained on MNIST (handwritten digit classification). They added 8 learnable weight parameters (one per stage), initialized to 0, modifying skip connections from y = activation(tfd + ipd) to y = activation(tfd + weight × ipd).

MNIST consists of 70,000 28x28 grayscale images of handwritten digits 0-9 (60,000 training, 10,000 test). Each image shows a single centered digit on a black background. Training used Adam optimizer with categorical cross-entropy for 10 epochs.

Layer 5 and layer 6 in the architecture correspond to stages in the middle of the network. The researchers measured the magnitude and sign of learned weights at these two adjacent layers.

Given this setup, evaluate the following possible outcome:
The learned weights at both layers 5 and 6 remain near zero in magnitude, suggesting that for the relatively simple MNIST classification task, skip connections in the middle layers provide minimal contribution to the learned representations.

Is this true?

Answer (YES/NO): NO